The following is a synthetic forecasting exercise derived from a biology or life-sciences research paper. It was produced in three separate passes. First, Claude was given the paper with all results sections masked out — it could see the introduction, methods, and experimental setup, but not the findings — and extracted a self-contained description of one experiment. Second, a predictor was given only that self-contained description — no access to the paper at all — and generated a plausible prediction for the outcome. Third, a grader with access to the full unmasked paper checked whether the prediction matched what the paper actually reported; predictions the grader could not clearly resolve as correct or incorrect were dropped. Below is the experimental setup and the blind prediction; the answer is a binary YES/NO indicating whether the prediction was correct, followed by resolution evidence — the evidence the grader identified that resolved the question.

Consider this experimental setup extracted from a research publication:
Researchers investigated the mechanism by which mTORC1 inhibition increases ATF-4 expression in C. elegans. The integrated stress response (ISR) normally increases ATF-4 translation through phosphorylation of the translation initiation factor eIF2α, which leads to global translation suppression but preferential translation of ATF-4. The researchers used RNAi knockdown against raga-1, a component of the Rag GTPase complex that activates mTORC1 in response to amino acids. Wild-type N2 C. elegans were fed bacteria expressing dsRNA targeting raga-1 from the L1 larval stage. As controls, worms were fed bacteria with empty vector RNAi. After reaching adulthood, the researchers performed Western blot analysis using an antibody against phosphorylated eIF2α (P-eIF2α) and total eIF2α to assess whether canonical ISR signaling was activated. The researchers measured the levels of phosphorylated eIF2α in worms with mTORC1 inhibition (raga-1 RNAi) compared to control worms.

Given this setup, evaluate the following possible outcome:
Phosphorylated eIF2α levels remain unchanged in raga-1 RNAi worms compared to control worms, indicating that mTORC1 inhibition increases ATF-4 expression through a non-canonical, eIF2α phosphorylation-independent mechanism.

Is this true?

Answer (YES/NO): YES